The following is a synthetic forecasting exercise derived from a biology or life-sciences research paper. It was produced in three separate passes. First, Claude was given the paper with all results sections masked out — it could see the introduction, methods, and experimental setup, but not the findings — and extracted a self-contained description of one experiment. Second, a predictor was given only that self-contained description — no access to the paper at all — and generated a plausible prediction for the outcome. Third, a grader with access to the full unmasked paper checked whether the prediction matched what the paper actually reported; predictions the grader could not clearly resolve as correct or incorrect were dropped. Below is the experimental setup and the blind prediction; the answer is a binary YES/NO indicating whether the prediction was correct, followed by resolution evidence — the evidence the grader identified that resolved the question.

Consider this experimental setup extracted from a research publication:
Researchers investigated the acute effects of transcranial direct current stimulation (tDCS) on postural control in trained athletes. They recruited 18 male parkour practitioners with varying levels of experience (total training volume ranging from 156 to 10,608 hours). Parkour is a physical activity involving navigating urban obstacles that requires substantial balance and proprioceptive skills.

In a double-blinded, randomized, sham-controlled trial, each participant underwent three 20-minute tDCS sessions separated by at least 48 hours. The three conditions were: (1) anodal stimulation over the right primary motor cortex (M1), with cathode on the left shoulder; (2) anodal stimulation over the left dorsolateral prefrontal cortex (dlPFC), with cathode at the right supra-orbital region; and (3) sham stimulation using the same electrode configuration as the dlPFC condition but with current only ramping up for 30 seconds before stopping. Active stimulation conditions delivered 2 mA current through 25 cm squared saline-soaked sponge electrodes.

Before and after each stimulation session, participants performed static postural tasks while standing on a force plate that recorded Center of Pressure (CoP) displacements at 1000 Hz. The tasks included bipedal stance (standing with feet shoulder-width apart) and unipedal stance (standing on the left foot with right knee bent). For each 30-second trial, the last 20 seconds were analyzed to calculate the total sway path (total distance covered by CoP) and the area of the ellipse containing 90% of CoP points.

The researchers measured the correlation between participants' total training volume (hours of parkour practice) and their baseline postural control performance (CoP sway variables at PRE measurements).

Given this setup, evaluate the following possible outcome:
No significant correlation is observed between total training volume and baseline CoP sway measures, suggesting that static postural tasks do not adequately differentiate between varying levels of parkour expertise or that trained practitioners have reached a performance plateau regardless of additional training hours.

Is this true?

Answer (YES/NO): NO